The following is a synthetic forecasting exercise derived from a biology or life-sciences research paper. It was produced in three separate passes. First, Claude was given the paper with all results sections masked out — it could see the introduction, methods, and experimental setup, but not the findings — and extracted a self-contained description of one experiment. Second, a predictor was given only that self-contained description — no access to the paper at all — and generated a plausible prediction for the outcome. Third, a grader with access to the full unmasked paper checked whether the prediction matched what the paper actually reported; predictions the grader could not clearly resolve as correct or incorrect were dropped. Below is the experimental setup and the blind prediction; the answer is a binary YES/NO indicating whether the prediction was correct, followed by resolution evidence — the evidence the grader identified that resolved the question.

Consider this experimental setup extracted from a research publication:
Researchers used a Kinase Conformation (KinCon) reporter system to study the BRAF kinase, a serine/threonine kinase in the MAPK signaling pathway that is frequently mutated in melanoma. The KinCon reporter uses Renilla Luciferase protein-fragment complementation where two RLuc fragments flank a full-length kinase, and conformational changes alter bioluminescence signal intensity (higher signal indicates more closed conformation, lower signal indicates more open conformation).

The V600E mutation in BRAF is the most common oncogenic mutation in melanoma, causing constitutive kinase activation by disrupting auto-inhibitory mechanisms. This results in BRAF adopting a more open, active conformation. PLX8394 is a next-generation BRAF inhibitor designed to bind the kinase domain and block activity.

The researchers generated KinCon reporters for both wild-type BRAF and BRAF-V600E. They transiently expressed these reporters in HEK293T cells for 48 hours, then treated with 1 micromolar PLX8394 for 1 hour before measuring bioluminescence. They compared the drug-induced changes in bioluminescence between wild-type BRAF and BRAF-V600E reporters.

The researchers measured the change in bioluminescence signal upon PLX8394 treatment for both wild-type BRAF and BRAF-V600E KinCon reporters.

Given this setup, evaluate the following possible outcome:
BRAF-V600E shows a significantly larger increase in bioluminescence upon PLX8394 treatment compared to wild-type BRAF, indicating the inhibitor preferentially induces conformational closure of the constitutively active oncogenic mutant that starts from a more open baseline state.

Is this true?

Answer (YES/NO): YES